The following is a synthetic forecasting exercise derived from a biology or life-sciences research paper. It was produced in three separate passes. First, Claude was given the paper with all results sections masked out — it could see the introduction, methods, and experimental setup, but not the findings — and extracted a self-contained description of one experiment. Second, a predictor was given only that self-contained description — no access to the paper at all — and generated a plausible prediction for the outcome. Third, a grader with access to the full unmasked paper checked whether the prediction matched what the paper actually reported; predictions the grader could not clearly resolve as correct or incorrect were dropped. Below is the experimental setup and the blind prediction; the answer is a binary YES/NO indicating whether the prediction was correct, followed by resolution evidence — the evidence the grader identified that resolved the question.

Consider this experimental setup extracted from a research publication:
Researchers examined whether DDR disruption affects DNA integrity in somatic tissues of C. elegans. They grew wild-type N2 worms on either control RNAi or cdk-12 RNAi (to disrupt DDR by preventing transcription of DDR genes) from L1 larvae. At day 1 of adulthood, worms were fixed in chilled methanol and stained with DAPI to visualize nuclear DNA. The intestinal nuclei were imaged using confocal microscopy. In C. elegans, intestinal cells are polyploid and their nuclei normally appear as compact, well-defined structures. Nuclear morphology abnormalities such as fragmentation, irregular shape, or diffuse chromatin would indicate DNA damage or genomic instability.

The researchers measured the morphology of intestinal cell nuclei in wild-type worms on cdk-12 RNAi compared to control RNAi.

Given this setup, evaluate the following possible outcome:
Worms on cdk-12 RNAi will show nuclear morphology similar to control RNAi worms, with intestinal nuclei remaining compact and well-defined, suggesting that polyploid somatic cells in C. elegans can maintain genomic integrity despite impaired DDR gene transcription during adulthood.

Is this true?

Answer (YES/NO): NO